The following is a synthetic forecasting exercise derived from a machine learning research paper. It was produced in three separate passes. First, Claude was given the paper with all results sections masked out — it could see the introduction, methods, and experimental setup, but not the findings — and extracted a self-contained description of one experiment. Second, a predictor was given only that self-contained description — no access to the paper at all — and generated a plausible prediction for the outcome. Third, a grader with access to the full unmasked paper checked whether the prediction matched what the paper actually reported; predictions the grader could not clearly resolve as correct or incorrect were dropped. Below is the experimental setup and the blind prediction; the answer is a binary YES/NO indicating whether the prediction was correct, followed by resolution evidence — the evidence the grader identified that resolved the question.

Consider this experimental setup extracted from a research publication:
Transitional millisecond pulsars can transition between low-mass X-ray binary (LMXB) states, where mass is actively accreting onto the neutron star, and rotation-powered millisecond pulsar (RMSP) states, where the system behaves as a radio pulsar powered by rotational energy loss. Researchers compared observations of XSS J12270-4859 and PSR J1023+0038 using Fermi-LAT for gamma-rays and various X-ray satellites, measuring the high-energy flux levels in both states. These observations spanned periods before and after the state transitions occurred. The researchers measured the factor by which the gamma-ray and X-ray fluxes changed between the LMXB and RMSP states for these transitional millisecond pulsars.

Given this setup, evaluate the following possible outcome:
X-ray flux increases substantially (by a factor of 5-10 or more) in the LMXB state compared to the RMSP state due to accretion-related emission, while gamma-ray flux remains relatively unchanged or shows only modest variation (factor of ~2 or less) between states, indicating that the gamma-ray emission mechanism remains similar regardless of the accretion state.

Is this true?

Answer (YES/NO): NO